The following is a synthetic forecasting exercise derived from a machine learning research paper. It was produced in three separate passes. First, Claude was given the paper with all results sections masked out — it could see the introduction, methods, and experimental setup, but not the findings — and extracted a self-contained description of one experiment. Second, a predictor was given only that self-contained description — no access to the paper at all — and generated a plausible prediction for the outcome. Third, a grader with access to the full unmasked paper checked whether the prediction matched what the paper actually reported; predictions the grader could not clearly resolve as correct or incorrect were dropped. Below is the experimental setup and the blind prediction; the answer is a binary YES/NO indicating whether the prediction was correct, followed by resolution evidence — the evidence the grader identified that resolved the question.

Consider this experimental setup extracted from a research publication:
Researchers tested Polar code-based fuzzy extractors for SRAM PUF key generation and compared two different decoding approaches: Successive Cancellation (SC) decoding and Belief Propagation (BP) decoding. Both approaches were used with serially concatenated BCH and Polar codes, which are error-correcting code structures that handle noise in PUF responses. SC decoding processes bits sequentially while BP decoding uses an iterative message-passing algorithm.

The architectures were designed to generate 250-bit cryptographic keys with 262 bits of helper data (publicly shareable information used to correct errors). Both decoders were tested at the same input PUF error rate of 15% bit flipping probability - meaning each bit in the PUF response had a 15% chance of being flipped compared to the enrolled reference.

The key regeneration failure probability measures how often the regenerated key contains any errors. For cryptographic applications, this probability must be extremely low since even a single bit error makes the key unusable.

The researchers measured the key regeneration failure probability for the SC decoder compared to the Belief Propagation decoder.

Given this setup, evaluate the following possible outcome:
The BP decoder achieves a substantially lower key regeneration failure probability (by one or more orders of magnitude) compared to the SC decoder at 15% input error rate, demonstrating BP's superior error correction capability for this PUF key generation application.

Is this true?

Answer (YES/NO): YES